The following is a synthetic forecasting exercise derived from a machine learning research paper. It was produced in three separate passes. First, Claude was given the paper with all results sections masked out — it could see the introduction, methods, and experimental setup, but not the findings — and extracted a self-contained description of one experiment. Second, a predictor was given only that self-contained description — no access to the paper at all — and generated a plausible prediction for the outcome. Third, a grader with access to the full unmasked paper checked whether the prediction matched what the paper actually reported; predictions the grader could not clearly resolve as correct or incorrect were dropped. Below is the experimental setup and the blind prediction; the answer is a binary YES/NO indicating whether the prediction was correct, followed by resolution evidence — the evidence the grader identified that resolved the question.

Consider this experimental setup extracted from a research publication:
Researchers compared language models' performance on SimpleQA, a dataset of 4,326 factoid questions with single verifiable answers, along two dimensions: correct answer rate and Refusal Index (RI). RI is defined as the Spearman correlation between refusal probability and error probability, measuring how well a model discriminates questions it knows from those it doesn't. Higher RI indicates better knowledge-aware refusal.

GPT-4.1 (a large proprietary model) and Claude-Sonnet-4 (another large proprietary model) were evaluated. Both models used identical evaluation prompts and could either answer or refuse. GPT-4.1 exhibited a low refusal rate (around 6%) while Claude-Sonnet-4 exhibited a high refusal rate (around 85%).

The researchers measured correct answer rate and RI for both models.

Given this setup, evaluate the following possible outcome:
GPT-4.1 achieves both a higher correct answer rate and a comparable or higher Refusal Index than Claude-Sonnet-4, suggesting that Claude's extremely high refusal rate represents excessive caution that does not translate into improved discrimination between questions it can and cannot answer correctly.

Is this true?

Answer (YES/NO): NO